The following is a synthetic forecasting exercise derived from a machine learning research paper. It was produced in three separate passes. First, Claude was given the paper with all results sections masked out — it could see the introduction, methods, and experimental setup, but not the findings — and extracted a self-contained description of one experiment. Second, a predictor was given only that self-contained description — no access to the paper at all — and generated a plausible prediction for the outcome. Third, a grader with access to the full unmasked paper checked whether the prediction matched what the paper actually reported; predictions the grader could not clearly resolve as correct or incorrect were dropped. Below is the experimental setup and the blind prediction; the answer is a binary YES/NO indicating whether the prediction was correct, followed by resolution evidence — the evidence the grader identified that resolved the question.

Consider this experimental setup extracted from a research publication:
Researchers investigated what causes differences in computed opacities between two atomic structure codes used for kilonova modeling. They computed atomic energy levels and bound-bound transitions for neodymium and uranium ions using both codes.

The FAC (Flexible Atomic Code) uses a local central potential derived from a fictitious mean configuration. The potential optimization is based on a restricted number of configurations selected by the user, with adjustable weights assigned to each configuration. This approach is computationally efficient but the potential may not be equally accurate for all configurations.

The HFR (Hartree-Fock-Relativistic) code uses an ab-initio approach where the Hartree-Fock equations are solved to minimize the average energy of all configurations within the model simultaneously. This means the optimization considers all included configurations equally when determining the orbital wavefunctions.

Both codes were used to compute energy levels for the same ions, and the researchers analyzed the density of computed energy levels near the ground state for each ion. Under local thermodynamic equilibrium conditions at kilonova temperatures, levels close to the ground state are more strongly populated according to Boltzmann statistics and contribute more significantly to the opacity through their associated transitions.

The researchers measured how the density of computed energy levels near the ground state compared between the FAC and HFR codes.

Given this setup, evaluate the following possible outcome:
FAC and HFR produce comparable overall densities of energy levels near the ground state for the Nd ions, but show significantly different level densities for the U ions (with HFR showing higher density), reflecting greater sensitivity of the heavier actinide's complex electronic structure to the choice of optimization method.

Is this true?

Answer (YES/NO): NO